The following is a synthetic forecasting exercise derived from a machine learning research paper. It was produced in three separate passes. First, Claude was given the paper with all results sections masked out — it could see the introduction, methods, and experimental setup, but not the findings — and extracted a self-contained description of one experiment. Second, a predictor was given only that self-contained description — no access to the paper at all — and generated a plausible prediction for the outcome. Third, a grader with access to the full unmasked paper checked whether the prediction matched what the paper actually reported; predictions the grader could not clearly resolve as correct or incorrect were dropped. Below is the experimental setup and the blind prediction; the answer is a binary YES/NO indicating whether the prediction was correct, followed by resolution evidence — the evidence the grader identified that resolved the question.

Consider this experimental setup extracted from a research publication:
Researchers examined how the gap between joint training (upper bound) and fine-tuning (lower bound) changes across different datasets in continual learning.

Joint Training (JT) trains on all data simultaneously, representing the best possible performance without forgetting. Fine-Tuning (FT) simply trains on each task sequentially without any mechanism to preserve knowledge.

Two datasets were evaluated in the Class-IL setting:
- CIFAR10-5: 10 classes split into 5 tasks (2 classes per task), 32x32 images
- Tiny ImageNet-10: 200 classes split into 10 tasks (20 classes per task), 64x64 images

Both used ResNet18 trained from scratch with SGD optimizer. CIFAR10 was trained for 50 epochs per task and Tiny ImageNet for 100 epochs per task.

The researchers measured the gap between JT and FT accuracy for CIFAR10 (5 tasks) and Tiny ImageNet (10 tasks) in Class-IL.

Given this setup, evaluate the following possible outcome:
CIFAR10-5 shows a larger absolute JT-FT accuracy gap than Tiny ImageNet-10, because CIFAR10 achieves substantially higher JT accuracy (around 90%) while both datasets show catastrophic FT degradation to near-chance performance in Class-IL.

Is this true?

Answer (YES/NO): YES